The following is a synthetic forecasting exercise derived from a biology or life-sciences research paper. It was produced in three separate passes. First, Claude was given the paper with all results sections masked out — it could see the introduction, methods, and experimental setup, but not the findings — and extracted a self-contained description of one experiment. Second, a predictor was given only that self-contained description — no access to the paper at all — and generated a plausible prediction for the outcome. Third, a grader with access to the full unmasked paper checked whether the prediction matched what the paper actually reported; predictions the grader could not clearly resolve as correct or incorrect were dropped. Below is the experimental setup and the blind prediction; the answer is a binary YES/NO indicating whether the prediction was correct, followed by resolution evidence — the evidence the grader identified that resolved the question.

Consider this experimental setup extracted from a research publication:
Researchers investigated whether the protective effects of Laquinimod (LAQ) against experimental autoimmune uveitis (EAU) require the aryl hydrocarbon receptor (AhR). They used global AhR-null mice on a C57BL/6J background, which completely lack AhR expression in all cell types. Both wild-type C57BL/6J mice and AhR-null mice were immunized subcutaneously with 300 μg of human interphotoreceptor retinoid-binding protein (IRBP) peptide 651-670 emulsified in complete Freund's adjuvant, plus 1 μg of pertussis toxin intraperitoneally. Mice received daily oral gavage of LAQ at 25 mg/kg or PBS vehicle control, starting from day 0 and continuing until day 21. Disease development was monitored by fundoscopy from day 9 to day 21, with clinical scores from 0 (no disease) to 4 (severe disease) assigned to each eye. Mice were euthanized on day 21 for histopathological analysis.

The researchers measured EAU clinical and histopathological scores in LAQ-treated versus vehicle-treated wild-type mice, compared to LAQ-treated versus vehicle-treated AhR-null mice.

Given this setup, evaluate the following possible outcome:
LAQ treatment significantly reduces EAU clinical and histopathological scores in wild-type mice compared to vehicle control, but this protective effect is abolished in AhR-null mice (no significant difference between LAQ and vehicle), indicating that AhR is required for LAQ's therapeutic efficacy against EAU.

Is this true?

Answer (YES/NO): YES